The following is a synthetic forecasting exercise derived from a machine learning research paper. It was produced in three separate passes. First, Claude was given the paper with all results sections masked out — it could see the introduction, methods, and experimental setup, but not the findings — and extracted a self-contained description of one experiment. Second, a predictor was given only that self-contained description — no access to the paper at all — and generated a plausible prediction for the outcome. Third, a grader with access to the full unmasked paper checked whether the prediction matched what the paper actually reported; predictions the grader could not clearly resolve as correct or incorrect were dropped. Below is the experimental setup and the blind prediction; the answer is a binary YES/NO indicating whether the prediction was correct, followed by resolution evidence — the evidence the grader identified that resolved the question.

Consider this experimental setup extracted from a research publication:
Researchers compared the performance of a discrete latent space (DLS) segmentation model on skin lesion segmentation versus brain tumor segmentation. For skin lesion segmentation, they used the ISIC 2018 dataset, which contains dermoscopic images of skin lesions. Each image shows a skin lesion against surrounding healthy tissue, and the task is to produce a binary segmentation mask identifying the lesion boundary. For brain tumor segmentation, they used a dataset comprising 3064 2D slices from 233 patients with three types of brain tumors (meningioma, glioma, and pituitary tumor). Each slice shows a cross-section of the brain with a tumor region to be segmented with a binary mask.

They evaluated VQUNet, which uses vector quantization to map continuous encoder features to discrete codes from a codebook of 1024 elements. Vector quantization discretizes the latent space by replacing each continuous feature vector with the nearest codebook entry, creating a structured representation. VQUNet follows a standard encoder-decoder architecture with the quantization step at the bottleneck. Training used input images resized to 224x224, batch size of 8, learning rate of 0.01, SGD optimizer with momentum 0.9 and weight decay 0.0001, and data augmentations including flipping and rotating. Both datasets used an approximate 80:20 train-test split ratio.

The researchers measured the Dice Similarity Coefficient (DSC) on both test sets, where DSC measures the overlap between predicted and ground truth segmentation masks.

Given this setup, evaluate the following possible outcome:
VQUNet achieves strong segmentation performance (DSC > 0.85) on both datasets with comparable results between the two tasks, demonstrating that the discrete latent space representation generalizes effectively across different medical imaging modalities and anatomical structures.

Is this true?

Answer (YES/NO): NO